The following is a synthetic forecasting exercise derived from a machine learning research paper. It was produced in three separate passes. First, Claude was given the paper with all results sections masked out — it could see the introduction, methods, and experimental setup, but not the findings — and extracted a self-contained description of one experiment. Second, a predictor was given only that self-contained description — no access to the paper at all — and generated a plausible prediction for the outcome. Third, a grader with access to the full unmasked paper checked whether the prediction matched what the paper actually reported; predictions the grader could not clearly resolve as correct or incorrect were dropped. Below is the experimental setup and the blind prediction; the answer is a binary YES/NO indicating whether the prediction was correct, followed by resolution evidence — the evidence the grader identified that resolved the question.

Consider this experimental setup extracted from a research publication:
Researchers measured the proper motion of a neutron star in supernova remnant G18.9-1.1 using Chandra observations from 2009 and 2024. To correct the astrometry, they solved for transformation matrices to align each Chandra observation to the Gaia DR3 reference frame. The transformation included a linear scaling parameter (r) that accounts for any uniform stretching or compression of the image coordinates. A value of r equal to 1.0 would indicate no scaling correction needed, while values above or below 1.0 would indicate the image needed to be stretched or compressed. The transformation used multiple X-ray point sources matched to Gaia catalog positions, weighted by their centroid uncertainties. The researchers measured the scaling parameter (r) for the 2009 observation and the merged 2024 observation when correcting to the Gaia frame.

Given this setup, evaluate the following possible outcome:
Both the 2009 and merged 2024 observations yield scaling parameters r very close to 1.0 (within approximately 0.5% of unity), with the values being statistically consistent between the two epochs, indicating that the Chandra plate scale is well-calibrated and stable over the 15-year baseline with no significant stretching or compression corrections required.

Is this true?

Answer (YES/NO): YES